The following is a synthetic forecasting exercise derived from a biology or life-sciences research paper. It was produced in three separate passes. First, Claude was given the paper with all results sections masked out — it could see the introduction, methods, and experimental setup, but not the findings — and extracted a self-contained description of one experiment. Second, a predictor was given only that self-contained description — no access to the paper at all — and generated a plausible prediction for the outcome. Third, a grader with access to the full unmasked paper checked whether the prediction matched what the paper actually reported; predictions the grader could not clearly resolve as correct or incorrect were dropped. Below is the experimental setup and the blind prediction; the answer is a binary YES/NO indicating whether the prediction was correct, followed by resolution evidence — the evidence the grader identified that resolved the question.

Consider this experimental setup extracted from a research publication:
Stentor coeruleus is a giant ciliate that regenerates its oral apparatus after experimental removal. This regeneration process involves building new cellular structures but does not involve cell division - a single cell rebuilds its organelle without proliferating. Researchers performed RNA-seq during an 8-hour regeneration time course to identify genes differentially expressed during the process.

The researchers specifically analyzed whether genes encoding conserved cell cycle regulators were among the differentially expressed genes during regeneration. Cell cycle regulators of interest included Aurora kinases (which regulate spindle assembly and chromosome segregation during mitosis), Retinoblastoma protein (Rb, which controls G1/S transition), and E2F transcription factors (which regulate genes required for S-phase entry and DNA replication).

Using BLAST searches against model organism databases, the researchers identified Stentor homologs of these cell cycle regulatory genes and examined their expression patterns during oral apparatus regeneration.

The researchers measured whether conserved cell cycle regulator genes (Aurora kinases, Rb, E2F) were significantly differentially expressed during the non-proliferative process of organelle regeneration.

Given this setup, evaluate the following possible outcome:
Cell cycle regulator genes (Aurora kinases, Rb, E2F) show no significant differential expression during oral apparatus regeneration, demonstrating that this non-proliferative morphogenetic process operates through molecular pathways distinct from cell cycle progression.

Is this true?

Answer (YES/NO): NO